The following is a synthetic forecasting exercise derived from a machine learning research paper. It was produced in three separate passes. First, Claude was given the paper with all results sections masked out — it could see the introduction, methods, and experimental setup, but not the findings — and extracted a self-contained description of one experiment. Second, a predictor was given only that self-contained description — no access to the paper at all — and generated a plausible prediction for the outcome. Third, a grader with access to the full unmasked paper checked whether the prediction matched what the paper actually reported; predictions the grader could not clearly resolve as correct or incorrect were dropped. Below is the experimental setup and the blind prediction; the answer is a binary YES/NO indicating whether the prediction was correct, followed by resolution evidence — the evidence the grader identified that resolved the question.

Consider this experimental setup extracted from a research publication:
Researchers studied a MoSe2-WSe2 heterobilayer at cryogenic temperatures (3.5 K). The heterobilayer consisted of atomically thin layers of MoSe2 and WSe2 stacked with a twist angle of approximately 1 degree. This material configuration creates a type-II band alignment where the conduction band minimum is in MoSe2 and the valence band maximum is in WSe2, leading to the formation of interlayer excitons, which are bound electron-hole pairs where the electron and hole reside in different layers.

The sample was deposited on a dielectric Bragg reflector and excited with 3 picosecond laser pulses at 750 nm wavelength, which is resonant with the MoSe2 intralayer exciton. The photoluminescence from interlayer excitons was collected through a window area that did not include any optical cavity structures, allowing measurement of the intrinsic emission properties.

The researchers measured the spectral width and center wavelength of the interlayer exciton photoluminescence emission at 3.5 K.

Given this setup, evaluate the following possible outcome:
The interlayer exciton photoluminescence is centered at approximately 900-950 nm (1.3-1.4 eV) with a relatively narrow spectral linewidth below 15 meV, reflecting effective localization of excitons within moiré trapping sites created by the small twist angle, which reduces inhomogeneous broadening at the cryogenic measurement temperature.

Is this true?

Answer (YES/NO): NO